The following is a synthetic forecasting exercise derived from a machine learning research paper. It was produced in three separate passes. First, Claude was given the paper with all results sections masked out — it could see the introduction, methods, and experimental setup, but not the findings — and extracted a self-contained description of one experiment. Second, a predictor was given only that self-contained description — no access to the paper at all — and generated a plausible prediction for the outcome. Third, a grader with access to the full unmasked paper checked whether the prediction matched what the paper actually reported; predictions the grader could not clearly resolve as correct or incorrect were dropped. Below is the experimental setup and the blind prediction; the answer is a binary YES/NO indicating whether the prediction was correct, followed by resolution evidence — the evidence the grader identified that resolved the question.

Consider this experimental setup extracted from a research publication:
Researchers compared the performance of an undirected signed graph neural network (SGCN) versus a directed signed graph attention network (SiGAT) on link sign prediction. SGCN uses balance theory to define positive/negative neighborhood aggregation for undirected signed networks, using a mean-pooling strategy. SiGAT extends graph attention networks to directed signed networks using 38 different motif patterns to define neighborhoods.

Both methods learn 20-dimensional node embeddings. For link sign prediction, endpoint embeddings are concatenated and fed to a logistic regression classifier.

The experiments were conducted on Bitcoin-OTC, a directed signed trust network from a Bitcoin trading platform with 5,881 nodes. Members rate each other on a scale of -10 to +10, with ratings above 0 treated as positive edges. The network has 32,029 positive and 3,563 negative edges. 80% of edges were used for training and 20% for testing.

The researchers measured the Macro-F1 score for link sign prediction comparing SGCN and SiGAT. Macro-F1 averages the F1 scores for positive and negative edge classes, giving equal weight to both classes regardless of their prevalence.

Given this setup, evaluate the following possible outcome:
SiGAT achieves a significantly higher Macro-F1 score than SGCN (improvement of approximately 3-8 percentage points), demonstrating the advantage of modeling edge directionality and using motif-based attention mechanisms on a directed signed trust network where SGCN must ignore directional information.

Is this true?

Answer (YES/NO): NO